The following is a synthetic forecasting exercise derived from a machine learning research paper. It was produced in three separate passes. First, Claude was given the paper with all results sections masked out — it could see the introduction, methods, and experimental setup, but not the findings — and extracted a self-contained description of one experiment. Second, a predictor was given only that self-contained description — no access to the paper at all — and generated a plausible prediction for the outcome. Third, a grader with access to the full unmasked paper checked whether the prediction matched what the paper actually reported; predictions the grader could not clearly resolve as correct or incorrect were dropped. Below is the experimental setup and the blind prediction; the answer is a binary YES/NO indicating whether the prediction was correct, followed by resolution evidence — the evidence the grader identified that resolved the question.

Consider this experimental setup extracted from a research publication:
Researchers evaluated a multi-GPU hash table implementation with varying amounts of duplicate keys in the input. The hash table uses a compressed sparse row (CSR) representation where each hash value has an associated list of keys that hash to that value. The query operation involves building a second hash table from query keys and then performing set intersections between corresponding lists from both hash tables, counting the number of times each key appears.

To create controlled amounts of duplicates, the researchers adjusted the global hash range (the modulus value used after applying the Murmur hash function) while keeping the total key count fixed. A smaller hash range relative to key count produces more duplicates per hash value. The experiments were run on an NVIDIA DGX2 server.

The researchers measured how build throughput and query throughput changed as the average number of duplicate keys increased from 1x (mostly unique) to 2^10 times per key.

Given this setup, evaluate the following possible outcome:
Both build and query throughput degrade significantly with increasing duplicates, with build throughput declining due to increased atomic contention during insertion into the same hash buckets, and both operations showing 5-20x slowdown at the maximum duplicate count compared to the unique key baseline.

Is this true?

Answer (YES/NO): NO